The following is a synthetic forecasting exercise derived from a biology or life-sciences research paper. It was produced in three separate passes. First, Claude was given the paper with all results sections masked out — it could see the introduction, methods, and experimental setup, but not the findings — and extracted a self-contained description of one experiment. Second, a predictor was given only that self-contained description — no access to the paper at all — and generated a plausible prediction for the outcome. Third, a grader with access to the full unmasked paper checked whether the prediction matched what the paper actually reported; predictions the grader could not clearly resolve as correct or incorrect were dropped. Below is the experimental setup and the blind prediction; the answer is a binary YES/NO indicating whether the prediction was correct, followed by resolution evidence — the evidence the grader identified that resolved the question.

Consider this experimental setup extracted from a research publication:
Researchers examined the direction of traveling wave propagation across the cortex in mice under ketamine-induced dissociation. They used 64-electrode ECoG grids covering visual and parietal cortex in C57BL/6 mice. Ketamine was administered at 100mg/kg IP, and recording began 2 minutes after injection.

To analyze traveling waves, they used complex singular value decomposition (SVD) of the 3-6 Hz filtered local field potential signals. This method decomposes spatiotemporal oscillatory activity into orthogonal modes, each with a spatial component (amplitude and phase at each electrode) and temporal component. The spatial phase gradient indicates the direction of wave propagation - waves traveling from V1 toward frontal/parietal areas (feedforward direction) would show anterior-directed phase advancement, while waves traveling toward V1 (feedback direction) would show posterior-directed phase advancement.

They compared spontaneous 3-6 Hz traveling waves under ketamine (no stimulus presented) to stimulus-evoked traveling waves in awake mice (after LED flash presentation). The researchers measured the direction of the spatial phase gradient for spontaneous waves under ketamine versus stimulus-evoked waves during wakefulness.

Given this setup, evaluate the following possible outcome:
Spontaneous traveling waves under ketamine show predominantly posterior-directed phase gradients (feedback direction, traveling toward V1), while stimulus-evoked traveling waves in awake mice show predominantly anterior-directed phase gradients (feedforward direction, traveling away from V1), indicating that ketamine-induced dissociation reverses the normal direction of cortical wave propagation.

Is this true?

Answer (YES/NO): NO